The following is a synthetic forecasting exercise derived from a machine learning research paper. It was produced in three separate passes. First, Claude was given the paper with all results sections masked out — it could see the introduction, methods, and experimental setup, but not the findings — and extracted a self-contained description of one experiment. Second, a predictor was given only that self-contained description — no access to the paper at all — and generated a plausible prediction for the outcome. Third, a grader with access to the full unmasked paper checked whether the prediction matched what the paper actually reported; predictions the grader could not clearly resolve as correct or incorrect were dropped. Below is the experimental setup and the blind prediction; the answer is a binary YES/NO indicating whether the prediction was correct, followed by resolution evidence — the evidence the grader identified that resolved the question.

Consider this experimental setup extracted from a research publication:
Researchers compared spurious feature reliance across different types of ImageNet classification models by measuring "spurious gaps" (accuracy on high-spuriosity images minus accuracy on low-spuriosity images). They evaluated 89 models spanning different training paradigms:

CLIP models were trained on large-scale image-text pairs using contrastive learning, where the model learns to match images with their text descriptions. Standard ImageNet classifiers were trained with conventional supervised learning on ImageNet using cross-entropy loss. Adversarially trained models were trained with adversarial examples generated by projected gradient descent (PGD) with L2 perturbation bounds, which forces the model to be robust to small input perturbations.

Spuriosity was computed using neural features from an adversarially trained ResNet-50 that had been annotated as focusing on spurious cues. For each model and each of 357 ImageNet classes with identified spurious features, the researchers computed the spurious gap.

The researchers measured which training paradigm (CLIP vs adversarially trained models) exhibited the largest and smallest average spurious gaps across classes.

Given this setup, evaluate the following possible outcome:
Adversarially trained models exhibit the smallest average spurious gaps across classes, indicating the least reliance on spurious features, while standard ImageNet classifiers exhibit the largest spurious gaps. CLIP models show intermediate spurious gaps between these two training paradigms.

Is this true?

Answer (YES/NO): NO